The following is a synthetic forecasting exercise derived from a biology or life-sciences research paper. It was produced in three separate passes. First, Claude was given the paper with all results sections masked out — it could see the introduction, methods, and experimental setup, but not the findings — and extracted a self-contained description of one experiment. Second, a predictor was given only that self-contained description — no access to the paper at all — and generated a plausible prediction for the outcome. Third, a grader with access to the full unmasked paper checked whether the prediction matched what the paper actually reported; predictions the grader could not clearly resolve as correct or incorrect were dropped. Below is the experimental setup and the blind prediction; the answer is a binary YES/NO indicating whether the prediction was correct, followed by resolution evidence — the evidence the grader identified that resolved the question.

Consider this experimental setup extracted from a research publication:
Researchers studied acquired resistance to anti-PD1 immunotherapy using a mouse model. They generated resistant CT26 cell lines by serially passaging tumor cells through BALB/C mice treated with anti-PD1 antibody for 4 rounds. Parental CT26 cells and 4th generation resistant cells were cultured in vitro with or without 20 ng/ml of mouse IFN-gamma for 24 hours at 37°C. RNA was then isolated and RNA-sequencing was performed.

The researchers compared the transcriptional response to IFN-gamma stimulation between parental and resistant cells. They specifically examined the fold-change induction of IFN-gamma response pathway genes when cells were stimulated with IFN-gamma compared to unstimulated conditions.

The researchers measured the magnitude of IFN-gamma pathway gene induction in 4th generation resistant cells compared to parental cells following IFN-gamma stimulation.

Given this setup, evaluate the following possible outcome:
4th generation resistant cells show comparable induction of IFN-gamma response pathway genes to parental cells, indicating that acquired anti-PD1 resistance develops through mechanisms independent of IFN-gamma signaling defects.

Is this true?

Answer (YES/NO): NO